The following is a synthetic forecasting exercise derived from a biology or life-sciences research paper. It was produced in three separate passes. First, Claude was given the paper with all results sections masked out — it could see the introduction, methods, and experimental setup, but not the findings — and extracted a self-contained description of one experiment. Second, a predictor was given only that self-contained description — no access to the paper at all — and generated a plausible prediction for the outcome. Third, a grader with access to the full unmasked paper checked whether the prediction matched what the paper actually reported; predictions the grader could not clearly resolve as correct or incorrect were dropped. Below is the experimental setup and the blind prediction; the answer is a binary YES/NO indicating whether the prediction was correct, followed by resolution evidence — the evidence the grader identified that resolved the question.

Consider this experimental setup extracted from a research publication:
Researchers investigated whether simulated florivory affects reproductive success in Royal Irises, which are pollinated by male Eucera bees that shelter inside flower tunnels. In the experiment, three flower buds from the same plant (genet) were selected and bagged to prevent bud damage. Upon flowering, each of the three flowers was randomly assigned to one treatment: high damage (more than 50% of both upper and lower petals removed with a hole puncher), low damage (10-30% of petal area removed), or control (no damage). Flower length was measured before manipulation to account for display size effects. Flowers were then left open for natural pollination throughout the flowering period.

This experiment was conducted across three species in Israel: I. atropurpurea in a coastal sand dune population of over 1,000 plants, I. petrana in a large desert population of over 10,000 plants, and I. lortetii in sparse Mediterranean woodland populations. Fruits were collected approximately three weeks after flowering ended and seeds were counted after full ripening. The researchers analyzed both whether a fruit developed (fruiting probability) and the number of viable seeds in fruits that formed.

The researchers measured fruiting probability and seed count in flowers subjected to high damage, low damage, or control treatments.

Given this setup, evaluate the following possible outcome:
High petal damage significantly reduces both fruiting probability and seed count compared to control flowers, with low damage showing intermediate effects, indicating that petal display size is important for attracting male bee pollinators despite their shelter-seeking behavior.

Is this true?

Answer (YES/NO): NO